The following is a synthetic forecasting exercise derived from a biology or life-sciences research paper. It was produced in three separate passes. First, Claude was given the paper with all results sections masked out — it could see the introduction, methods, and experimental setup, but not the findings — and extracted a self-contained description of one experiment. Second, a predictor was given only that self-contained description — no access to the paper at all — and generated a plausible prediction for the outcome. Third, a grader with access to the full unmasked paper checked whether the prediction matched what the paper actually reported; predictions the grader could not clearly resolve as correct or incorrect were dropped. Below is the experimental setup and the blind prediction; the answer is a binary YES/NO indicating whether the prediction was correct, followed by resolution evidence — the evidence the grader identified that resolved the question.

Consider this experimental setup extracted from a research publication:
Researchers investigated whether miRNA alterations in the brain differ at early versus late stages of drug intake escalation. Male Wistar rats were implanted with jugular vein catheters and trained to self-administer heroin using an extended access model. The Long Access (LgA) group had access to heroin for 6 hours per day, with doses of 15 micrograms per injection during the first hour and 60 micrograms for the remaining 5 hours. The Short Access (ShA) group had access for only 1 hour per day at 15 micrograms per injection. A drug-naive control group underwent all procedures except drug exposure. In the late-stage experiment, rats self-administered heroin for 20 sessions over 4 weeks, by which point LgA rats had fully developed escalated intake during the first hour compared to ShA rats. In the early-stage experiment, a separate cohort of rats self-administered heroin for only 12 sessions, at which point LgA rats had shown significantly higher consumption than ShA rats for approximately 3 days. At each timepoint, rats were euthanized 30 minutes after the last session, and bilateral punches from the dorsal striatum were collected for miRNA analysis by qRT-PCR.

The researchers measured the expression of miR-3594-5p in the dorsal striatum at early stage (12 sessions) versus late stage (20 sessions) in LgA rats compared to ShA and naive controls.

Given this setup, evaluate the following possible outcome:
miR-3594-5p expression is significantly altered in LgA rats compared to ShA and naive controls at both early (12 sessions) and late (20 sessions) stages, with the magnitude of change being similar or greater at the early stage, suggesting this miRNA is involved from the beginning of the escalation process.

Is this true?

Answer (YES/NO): NO